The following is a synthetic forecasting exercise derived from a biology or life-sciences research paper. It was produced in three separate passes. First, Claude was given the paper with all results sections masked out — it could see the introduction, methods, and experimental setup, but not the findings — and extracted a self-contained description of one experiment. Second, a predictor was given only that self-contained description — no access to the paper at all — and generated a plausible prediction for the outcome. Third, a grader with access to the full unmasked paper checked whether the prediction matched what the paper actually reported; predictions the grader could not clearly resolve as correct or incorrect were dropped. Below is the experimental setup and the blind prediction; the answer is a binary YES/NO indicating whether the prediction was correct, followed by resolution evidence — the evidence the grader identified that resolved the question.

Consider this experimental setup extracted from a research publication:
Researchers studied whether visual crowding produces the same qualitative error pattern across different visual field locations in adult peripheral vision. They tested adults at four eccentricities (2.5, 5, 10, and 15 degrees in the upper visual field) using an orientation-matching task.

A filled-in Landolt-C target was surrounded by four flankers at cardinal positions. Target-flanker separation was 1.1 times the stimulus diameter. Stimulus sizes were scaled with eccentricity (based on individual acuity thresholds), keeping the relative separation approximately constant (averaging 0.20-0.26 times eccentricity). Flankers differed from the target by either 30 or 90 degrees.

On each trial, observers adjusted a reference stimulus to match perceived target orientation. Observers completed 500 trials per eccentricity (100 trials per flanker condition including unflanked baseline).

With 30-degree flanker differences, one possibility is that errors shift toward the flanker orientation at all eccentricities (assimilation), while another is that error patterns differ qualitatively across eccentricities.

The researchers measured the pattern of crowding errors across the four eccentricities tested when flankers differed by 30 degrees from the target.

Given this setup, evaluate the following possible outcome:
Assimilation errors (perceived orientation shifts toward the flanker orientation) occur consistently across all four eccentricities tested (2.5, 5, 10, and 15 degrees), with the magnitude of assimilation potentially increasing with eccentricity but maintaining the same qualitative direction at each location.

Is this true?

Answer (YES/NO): YES